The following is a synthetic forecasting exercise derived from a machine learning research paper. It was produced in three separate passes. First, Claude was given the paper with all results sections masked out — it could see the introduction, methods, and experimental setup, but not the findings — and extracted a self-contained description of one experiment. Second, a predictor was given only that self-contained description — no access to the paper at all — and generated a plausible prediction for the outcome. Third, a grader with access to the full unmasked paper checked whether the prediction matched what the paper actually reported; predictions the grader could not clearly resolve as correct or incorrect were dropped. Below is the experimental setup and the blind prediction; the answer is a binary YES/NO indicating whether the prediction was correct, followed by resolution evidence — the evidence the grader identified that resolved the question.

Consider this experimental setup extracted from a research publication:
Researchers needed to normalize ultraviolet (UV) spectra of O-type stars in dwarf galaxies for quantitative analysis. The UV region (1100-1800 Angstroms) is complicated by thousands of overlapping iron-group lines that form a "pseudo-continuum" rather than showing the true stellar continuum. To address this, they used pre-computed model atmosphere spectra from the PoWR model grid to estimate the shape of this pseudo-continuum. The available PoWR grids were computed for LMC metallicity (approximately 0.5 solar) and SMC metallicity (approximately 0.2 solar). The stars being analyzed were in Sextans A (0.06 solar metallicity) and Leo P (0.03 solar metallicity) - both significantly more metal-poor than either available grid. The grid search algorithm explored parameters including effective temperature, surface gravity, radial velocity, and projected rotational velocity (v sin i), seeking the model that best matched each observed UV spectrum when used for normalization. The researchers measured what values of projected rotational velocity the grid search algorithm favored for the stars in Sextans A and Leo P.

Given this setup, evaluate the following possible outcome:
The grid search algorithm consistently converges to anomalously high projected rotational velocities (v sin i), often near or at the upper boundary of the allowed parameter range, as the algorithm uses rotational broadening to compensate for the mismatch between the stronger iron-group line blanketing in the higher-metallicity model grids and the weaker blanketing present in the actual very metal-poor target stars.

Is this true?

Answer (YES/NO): YES